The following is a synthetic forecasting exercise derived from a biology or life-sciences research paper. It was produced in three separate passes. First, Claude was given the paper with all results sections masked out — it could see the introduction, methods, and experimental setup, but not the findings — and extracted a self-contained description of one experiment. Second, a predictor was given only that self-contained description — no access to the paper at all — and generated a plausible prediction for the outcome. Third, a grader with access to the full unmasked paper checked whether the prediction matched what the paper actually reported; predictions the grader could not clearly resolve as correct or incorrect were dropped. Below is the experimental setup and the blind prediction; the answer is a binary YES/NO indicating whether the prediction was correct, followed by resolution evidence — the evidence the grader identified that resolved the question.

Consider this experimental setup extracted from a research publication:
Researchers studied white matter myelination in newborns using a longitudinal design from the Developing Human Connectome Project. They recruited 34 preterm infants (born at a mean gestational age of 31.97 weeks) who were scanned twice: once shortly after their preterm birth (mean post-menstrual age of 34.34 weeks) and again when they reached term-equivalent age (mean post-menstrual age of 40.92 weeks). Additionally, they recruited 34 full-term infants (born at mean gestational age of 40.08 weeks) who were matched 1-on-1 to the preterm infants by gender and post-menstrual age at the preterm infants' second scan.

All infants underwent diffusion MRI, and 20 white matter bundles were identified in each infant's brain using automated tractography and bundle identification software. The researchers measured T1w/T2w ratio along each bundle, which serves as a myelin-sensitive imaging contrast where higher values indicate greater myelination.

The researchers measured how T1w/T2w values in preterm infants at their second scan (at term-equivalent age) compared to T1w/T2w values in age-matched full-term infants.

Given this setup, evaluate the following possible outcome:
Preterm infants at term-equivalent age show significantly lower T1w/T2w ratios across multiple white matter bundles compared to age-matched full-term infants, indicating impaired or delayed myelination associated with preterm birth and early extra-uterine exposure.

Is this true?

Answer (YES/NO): YES